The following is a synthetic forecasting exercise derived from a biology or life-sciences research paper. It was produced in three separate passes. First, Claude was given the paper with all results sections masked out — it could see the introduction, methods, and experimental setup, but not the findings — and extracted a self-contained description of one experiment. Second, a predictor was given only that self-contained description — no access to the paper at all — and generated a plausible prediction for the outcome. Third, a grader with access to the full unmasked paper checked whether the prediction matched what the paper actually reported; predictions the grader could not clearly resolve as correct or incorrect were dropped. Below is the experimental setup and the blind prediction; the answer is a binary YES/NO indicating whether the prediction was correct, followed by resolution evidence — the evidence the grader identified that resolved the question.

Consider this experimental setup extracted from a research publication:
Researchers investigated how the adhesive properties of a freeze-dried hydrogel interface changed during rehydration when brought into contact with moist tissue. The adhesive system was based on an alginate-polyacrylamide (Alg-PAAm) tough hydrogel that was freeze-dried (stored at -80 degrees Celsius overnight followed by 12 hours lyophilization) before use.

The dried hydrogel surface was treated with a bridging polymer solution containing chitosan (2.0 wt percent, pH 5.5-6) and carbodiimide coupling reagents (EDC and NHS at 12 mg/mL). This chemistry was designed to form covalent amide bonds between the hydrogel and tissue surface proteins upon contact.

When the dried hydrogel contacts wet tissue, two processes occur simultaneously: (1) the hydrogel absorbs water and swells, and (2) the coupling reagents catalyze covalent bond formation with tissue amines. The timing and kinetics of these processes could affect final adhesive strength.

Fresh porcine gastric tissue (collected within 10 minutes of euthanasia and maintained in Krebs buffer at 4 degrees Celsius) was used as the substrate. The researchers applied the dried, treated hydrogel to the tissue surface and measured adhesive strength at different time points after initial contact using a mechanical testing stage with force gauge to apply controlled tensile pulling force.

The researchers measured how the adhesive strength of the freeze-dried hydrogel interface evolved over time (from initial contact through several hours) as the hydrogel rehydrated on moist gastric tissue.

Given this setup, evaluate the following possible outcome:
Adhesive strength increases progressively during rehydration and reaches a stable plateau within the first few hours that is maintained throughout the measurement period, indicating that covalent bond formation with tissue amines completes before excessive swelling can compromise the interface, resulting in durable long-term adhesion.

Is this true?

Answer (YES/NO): NO